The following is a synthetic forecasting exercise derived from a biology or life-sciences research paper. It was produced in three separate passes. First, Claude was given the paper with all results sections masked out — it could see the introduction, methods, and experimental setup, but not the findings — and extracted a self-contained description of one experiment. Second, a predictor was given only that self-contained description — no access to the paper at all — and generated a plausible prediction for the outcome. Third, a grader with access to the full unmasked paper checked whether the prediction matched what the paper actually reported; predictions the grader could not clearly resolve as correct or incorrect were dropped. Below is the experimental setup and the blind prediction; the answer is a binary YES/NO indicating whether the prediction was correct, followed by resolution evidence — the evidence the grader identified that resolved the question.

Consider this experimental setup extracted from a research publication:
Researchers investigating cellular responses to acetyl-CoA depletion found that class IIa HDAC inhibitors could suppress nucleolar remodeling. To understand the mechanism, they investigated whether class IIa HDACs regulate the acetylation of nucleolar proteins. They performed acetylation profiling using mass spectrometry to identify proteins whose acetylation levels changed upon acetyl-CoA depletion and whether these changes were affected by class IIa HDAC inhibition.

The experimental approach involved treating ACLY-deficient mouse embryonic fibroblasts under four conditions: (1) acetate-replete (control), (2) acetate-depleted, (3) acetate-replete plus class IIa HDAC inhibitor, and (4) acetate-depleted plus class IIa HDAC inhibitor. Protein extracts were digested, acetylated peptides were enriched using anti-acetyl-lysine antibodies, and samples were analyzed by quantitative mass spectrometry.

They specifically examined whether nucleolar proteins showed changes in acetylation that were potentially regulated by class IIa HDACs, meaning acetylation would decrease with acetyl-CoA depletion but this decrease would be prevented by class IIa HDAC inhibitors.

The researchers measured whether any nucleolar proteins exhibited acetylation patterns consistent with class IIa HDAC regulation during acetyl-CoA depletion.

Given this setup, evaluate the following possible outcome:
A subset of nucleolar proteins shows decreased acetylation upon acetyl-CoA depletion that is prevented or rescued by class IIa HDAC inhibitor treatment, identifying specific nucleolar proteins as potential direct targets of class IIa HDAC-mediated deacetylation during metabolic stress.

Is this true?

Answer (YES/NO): YES